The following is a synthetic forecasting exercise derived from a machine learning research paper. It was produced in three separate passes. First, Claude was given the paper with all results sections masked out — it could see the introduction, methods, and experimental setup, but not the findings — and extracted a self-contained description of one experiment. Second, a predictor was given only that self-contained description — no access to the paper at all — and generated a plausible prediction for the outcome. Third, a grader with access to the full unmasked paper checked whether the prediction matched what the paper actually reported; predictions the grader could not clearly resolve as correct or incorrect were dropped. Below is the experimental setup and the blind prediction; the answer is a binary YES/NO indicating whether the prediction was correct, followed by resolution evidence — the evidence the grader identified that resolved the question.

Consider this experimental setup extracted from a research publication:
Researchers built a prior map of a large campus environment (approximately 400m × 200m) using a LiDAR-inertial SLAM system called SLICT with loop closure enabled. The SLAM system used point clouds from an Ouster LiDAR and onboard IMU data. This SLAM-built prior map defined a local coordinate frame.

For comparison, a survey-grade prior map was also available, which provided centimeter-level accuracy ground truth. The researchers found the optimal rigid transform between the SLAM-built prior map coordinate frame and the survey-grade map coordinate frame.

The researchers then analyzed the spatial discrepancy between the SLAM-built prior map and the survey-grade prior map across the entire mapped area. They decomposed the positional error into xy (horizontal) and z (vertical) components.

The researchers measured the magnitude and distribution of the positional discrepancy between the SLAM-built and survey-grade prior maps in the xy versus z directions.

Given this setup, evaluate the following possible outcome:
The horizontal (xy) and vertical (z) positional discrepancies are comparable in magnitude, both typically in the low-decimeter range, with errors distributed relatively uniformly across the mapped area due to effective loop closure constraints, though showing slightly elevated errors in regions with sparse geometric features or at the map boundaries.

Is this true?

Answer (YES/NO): NO